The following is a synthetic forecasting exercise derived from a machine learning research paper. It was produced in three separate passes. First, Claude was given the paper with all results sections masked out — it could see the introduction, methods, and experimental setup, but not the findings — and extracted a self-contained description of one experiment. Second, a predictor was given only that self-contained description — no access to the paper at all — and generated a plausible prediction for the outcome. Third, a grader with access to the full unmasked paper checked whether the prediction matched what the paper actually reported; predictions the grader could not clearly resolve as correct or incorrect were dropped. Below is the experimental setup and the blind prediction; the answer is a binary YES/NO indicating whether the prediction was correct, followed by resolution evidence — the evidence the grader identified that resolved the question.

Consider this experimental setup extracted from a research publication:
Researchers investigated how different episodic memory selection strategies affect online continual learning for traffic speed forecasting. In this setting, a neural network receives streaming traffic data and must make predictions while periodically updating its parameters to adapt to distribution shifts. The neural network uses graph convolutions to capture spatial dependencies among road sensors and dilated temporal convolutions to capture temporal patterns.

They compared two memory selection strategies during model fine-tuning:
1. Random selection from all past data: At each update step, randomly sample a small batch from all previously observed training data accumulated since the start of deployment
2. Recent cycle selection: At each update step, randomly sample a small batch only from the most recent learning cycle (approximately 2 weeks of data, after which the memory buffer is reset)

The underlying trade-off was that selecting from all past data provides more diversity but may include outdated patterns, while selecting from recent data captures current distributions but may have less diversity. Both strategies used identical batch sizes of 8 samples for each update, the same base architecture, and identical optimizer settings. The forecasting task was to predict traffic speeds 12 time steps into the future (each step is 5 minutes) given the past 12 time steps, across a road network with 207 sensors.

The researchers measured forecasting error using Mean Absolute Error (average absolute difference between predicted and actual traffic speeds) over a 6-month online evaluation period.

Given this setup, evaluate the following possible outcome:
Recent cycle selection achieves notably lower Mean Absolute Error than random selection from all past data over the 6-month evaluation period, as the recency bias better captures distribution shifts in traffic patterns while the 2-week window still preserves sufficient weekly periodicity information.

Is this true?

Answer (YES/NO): YES